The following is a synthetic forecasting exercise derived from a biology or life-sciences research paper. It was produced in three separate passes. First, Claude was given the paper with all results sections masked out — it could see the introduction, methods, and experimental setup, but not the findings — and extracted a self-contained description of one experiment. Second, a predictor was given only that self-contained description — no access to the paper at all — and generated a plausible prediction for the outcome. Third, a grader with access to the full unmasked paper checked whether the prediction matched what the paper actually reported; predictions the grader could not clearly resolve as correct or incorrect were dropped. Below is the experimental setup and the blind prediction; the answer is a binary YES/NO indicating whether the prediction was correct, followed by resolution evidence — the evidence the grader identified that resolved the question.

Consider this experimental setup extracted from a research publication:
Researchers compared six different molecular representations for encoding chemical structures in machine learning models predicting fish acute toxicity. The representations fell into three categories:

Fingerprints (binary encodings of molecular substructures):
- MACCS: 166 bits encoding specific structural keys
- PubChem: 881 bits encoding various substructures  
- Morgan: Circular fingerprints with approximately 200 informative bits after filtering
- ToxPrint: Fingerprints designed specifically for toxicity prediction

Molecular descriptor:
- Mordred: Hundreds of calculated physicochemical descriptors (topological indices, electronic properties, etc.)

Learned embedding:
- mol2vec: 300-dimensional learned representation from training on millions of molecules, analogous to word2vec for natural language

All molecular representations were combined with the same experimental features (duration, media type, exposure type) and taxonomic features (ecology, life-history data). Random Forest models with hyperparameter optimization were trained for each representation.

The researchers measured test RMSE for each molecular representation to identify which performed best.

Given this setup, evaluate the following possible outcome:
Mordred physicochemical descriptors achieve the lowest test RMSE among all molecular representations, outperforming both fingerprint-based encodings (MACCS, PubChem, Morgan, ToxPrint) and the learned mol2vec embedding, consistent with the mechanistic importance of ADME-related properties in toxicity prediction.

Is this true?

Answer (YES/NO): NO